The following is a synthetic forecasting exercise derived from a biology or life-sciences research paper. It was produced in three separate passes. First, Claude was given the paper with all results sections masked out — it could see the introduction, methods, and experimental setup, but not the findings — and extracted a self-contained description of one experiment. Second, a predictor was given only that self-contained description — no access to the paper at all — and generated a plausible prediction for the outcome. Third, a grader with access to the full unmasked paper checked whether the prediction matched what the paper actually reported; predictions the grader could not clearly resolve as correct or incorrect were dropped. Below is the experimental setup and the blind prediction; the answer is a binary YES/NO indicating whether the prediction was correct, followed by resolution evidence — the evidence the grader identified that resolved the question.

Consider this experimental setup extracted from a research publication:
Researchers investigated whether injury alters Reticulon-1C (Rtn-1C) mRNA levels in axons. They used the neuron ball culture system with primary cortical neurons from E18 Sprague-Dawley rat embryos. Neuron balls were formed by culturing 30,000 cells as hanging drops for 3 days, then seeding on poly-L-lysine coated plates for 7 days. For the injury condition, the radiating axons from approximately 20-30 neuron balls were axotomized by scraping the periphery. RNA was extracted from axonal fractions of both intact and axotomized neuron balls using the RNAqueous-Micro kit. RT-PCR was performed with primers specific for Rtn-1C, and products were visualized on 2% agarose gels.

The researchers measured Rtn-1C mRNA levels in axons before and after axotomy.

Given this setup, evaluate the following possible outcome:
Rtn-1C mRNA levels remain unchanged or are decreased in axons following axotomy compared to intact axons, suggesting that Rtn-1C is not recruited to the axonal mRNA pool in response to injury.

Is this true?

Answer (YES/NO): YES